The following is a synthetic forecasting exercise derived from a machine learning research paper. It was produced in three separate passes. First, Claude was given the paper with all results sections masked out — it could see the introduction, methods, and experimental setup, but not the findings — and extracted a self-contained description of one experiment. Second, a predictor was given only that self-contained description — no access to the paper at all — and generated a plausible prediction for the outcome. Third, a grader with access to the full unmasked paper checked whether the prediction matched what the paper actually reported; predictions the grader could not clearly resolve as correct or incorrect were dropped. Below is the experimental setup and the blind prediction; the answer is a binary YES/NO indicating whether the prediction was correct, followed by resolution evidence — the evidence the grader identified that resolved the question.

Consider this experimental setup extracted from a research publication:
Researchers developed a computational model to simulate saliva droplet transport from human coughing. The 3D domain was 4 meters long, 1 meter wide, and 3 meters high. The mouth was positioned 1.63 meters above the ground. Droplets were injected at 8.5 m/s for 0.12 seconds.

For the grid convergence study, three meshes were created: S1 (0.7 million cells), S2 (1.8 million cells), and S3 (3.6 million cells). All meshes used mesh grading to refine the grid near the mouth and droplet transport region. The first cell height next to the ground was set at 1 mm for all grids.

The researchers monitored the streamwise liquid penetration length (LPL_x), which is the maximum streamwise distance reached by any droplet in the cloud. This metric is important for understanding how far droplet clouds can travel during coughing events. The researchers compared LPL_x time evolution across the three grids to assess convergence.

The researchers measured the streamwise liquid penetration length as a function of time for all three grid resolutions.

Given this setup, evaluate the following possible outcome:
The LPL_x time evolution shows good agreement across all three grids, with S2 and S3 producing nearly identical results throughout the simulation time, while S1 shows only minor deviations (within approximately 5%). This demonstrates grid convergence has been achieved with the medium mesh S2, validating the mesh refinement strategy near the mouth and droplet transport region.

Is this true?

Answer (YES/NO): NO